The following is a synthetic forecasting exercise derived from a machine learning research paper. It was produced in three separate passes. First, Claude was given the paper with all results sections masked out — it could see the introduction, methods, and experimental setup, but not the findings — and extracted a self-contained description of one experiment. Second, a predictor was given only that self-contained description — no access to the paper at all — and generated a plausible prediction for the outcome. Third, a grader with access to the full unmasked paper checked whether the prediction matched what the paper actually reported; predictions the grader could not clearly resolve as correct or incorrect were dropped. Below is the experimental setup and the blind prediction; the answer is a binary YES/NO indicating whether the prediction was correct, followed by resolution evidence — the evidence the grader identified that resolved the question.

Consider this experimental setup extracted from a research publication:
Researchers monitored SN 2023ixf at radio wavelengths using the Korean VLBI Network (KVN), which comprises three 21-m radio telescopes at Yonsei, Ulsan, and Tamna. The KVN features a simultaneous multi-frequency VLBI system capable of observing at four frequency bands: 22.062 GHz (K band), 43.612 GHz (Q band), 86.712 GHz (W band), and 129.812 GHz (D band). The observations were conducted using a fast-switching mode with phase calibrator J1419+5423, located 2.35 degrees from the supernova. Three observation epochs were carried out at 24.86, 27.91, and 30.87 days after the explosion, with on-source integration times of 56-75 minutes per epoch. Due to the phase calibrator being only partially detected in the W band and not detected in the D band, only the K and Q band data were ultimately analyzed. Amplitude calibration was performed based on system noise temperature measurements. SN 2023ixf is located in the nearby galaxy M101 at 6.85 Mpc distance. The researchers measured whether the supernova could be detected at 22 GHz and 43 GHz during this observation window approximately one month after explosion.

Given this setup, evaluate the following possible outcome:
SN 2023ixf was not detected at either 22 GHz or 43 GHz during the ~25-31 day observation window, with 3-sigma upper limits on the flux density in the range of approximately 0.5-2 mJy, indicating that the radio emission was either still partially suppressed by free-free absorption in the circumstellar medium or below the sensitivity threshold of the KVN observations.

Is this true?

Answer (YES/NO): NO